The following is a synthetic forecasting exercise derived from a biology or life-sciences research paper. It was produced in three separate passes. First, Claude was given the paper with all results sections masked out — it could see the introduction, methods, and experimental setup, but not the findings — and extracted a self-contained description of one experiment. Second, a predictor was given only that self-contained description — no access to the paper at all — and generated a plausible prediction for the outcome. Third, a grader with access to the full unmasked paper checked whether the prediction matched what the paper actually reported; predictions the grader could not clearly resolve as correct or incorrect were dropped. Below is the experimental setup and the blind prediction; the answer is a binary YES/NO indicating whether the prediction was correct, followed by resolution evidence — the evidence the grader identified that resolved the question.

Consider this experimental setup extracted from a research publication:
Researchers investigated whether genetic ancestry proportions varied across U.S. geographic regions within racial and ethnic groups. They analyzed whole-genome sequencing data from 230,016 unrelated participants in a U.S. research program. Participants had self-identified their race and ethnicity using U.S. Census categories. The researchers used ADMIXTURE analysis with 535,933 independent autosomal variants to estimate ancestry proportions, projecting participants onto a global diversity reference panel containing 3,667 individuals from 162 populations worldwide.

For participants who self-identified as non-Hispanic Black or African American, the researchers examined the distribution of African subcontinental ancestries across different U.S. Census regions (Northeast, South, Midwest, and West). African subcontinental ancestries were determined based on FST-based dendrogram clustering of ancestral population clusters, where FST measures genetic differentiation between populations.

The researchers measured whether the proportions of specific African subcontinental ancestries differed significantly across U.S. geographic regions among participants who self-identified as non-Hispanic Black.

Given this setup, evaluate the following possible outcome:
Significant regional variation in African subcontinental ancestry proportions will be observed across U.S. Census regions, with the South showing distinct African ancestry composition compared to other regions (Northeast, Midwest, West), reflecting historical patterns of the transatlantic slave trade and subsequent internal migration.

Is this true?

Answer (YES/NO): NO